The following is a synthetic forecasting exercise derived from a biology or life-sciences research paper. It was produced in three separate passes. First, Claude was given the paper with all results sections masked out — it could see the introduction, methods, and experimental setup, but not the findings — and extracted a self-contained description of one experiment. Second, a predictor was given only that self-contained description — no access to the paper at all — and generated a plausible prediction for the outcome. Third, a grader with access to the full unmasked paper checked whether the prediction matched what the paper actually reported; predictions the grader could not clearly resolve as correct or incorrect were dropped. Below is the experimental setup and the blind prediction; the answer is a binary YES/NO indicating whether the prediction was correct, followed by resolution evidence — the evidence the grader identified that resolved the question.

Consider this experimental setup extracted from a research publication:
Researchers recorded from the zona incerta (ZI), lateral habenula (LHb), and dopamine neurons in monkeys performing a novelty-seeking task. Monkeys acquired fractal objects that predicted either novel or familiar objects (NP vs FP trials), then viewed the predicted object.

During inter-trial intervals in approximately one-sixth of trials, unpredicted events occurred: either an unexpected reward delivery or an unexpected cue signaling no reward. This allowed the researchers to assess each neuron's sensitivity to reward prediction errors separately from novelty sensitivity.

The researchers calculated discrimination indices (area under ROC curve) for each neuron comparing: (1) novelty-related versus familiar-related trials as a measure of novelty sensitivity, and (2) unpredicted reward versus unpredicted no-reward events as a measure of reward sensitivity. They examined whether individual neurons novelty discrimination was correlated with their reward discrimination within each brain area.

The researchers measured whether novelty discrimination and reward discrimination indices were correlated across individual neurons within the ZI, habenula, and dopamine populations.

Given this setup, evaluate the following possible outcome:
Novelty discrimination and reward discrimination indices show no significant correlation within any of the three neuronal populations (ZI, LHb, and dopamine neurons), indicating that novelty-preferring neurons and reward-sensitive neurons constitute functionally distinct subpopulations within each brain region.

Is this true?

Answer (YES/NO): YES